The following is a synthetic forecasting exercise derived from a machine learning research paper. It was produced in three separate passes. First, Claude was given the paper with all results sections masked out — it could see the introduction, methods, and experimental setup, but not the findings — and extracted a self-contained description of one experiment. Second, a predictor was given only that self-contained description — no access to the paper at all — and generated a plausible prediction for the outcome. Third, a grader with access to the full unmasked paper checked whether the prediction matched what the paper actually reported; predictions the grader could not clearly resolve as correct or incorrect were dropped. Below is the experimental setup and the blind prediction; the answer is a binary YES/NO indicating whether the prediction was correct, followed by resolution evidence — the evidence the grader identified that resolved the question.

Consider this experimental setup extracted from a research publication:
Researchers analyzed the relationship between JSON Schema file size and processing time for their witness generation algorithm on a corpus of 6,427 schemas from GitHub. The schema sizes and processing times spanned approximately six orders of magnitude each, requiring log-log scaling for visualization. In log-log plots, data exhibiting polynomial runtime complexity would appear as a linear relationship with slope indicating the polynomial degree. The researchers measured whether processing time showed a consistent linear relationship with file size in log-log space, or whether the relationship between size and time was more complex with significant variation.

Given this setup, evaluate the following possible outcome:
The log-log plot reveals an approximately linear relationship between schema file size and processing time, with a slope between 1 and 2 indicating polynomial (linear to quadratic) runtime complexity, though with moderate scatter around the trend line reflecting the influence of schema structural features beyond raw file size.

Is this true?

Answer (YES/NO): NO